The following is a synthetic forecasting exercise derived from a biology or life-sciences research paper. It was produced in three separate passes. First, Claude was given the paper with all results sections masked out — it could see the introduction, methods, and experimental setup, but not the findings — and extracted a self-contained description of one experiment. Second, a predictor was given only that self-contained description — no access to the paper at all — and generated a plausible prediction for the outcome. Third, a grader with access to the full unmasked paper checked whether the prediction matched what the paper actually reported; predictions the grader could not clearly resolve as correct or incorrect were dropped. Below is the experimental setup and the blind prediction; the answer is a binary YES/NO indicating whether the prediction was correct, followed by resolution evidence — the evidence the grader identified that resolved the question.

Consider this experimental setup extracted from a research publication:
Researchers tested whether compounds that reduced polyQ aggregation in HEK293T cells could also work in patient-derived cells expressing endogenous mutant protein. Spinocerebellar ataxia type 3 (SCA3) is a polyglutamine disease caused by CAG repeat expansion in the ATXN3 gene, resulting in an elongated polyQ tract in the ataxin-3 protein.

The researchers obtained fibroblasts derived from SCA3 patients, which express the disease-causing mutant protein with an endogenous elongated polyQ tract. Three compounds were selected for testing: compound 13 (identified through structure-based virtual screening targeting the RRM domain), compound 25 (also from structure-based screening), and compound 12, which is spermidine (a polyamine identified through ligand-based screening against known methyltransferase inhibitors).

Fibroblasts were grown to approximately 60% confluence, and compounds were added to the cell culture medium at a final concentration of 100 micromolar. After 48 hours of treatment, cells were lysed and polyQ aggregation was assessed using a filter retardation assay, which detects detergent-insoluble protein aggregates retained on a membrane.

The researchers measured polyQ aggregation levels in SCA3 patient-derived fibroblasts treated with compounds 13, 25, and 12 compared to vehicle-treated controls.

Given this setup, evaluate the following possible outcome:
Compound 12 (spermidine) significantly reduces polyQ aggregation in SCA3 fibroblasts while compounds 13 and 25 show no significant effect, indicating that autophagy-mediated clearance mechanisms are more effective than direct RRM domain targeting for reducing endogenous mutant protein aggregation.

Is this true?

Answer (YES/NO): NO